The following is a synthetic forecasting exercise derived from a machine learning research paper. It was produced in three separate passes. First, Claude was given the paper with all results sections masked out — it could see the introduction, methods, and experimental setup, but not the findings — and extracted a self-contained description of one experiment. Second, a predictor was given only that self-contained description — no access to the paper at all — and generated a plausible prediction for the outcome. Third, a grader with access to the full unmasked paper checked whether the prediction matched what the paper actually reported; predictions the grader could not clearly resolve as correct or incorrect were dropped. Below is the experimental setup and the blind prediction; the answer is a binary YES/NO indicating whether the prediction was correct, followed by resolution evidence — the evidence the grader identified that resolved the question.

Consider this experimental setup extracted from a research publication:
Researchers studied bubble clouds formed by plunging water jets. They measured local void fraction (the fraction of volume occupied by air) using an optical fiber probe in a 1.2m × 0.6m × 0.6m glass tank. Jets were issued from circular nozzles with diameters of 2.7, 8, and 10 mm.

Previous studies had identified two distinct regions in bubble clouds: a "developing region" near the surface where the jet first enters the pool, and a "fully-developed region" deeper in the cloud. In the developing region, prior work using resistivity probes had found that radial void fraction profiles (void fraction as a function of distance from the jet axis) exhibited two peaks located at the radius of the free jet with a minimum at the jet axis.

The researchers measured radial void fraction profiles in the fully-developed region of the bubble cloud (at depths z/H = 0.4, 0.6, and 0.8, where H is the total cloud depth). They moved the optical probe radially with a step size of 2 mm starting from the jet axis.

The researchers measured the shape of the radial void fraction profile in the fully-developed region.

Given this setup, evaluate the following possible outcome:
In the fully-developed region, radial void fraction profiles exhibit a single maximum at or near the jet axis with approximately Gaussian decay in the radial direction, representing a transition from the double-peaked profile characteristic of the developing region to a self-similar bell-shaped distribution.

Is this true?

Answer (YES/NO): YES